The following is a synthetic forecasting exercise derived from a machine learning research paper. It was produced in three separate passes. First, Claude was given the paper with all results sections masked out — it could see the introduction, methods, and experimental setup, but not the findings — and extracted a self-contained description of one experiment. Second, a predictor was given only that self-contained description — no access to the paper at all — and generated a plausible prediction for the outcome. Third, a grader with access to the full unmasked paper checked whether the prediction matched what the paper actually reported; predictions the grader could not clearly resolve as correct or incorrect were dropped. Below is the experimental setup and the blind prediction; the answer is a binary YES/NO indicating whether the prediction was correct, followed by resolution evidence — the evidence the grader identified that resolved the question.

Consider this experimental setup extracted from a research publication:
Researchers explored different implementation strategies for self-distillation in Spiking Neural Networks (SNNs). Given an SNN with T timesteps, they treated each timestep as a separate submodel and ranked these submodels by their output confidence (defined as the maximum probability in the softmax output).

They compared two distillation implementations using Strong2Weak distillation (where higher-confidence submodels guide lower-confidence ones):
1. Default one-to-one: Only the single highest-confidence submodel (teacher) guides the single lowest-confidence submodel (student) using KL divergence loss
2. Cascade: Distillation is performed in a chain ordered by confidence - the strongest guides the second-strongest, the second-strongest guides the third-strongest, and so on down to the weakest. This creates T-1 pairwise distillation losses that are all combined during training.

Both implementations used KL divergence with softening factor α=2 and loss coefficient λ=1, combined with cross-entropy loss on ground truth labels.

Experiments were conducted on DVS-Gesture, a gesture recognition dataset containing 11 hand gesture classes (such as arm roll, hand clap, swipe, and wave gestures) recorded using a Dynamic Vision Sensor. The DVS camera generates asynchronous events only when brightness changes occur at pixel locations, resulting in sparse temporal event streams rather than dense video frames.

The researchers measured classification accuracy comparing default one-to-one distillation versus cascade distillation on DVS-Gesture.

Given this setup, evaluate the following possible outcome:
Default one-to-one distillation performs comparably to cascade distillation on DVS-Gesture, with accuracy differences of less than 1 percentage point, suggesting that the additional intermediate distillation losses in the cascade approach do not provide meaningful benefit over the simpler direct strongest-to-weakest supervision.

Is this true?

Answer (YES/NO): NO